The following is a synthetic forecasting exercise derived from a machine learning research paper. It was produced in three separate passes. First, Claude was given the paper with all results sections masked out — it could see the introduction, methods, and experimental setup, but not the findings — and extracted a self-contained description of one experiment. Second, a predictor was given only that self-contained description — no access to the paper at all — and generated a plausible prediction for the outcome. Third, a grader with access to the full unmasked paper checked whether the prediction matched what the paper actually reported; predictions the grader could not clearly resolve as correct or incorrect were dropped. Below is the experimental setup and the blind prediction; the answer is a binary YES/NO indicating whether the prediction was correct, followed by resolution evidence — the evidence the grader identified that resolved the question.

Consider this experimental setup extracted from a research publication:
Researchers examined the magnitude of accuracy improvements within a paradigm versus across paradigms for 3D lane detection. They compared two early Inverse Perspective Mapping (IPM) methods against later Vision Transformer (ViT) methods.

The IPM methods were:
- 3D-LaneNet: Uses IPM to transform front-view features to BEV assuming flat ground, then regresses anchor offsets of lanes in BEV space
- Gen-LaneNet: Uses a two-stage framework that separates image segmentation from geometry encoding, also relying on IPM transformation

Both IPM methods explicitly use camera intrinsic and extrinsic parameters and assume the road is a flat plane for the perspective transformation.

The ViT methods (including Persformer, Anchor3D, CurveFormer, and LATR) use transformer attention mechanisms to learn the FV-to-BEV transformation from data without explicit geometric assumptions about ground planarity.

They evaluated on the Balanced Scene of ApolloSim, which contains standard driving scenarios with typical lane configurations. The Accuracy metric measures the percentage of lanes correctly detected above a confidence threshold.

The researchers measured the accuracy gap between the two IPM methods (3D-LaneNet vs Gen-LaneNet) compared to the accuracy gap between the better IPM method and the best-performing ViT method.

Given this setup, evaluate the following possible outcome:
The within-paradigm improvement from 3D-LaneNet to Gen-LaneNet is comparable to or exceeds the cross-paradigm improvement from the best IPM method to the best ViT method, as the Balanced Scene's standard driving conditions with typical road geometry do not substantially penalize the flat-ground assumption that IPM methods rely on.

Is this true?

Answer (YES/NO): NO